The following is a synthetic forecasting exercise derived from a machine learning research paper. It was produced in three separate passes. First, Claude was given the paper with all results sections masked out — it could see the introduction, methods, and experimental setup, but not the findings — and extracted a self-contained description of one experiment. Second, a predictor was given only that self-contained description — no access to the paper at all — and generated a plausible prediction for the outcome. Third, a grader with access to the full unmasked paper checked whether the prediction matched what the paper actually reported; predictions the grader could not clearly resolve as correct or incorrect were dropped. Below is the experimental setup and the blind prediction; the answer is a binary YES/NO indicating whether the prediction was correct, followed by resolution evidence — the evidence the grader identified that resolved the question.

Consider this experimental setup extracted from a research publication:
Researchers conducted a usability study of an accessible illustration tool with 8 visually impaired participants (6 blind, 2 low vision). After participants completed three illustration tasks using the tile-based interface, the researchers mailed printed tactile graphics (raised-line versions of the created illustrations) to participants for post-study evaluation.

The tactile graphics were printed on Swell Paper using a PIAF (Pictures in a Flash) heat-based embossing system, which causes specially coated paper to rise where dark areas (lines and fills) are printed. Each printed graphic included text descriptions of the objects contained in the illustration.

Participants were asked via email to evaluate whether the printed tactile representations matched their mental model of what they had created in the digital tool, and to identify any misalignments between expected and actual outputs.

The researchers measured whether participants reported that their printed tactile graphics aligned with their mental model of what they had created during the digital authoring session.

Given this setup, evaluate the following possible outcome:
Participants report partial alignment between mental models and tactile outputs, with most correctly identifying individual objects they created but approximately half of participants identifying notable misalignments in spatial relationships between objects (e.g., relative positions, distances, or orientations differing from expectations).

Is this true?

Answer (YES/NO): NO